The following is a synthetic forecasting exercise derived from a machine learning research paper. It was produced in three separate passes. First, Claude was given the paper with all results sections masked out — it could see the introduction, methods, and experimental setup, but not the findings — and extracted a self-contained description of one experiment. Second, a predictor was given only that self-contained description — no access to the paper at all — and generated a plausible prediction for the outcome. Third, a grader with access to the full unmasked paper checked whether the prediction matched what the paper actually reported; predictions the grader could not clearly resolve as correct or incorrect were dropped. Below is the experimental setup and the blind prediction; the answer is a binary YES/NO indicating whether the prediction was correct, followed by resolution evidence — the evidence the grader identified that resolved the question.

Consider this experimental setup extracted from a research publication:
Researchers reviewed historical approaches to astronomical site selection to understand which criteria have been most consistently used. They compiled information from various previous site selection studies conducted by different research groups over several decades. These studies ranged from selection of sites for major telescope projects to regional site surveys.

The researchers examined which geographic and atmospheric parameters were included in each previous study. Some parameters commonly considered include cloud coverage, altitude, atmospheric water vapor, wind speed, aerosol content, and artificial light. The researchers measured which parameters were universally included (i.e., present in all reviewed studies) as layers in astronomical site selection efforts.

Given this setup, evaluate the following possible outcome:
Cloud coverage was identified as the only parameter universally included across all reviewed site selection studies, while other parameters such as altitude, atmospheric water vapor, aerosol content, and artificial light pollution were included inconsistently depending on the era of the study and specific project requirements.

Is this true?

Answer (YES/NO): NO